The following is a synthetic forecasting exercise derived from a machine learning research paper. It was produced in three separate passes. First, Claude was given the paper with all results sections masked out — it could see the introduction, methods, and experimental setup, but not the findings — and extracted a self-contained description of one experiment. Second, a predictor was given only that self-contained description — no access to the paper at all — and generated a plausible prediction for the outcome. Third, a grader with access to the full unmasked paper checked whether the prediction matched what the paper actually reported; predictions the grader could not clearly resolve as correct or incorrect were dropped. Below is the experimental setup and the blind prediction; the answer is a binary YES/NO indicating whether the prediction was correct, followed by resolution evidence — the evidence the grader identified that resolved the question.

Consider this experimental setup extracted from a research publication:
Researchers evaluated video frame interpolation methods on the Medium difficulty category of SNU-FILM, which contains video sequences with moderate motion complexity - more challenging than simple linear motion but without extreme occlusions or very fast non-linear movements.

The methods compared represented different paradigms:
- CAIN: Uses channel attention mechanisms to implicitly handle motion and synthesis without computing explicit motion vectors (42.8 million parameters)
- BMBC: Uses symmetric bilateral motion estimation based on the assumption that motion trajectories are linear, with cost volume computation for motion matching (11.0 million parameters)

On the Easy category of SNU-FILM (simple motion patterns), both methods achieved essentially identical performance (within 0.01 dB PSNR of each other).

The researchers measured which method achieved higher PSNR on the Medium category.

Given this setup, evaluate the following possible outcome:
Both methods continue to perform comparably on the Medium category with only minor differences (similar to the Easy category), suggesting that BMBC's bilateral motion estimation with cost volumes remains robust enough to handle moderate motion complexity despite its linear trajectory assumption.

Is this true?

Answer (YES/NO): NO